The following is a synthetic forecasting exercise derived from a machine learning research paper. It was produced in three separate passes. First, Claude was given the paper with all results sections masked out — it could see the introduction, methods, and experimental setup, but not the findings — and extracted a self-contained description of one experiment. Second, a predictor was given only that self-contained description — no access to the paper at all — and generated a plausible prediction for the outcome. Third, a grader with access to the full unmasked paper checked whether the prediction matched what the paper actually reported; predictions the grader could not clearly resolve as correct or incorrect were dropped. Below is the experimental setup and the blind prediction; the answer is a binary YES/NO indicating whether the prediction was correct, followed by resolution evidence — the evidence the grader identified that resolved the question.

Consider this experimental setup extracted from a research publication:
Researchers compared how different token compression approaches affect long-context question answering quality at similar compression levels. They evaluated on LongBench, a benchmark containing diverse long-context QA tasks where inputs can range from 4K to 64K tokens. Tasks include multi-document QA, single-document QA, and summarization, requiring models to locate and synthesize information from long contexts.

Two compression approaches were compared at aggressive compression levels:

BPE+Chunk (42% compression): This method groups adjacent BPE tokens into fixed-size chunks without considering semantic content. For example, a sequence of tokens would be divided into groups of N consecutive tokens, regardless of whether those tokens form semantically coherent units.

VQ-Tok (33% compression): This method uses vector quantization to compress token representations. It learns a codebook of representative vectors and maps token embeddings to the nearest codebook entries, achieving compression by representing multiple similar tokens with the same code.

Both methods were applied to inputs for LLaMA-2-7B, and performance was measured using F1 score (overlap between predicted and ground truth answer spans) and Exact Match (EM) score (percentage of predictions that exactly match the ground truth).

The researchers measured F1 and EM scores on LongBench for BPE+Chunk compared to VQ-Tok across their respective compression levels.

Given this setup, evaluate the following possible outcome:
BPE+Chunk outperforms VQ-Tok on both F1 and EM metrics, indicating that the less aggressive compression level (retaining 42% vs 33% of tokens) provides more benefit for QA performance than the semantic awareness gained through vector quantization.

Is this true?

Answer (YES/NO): NO